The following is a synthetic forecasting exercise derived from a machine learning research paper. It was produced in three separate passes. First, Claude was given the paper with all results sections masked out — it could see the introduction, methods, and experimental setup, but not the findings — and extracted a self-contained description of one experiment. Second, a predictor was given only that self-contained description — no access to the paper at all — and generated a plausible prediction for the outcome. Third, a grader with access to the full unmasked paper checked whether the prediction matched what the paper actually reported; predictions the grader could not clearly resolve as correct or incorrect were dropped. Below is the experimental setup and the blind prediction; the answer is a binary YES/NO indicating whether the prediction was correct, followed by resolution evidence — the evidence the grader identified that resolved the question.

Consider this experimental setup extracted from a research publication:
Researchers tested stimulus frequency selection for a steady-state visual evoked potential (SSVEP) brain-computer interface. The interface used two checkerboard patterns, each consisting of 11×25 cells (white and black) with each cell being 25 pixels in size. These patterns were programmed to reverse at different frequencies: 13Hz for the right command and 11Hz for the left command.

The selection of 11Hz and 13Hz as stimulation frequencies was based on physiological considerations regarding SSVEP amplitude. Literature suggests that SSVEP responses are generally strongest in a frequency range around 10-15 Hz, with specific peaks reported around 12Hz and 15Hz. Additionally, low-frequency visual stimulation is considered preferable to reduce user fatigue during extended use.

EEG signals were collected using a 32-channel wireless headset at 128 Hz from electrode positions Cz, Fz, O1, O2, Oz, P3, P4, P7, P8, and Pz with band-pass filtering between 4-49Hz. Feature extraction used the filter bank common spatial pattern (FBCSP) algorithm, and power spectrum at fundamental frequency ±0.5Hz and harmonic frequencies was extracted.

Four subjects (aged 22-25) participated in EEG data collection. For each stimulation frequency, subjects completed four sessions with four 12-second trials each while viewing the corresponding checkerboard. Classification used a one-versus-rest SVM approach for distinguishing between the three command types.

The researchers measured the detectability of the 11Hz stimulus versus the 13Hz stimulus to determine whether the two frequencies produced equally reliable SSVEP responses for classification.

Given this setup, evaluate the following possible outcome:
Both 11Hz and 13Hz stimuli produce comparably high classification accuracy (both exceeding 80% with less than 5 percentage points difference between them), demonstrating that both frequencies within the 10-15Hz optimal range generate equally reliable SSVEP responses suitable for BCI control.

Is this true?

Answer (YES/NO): YES